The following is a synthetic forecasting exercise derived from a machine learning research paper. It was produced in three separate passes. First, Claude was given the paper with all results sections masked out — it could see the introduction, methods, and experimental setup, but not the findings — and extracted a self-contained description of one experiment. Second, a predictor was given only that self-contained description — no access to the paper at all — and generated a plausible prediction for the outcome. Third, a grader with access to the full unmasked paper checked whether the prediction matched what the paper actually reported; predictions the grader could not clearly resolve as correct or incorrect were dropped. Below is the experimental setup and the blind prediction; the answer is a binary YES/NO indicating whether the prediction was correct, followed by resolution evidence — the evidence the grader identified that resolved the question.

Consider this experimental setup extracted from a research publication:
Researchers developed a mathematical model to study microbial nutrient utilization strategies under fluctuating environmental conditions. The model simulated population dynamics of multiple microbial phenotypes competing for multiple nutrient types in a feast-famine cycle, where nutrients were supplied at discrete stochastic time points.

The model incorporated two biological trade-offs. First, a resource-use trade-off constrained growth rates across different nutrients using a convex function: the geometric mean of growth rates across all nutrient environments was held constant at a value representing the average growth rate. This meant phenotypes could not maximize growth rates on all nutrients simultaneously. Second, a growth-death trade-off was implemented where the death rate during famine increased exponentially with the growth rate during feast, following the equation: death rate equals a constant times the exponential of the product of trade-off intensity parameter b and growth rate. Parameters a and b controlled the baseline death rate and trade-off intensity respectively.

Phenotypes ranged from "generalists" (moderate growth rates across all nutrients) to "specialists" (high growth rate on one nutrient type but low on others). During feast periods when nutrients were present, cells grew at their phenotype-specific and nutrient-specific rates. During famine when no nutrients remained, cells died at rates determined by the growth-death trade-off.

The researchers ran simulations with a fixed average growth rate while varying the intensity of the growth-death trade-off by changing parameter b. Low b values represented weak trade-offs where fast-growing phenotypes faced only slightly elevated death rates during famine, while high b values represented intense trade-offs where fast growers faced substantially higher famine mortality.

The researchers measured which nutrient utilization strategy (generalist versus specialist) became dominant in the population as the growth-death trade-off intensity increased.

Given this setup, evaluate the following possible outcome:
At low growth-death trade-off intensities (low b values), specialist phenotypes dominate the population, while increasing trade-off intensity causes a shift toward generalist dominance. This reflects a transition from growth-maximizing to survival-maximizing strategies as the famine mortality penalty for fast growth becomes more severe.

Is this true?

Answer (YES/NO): NO